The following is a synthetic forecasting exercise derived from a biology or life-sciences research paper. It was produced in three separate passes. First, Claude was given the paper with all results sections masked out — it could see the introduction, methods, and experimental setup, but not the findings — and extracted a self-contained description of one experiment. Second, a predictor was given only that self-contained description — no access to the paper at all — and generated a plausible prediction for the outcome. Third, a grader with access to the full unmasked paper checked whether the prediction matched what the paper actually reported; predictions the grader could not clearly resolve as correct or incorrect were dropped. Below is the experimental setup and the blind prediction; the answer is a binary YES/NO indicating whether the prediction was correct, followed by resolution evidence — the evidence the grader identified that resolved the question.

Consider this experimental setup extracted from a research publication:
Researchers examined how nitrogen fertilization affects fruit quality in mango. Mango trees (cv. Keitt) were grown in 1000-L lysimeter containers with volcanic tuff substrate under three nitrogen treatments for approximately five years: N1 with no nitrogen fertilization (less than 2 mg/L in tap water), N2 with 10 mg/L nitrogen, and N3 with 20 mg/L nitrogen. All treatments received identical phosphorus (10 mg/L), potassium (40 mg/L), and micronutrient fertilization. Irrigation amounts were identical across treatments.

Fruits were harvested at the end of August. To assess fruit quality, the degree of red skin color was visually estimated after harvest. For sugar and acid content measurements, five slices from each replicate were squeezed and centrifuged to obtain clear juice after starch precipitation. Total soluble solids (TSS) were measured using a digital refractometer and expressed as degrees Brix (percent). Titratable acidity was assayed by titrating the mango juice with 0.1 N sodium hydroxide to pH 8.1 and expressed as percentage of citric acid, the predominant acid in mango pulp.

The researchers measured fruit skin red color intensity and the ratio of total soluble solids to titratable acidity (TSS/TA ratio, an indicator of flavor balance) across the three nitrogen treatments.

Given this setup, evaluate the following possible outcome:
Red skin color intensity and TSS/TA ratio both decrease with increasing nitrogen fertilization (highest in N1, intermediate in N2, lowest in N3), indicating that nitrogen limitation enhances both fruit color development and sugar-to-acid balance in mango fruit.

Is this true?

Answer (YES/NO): YES